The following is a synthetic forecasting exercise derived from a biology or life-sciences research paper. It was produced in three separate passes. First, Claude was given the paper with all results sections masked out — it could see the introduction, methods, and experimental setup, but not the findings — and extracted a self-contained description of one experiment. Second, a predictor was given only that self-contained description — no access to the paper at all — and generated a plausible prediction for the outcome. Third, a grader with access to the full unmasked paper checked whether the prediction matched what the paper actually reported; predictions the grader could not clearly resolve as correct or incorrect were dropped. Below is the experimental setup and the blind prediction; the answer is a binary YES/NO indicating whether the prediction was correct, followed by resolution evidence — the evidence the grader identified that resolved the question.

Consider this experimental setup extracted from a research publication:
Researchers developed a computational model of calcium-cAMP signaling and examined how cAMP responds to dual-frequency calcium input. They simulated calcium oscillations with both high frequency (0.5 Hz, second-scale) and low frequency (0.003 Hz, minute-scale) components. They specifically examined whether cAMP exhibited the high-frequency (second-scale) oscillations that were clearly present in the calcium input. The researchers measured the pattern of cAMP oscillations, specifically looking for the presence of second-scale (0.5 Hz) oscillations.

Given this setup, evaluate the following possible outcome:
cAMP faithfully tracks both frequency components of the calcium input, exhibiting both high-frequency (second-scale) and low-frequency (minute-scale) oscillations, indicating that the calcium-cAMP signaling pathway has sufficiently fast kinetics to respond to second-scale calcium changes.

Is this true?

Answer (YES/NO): NO